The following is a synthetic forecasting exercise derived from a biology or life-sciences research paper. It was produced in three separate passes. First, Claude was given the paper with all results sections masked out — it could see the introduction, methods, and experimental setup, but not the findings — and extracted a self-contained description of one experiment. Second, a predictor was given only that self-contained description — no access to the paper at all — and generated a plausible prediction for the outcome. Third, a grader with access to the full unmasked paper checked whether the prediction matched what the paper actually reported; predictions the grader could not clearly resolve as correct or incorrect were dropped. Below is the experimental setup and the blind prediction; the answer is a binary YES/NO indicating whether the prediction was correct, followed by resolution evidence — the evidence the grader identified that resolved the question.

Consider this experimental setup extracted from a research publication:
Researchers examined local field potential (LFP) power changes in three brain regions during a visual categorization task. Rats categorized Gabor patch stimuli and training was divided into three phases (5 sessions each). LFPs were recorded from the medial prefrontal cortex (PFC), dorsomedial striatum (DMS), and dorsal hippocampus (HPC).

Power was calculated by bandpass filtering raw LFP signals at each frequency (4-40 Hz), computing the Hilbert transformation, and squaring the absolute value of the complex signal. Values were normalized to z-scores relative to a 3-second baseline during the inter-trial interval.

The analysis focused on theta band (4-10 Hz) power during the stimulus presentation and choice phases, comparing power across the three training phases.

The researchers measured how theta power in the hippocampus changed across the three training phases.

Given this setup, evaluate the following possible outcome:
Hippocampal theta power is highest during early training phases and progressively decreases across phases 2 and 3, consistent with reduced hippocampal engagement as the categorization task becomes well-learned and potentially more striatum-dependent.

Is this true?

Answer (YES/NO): NO